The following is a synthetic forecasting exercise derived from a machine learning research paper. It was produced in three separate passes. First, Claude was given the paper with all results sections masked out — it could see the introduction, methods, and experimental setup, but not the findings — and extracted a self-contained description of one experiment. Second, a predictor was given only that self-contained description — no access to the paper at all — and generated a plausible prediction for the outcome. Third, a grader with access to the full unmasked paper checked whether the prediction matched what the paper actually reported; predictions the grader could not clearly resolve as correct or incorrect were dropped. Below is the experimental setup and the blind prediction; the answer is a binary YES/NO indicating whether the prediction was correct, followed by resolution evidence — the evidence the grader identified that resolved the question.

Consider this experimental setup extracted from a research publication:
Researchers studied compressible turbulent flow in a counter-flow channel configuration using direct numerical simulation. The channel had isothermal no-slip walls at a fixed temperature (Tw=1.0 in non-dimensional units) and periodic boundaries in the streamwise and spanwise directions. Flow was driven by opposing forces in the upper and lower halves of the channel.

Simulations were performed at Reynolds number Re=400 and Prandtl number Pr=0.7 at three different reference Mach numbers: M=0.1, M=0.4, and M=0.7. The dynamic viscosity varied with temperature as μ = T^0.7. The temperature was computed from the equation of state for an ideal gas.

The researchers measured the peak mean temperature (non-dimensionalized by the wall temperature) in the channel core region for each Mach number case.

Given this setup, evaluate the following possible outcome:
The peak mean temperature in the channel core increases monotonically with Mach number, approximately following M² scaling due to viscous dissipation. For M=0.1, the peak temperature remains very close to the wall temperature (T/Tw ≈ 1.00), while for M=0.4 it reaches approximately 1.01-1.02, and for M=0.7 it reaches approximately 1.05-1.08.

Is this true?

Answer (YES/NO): NO